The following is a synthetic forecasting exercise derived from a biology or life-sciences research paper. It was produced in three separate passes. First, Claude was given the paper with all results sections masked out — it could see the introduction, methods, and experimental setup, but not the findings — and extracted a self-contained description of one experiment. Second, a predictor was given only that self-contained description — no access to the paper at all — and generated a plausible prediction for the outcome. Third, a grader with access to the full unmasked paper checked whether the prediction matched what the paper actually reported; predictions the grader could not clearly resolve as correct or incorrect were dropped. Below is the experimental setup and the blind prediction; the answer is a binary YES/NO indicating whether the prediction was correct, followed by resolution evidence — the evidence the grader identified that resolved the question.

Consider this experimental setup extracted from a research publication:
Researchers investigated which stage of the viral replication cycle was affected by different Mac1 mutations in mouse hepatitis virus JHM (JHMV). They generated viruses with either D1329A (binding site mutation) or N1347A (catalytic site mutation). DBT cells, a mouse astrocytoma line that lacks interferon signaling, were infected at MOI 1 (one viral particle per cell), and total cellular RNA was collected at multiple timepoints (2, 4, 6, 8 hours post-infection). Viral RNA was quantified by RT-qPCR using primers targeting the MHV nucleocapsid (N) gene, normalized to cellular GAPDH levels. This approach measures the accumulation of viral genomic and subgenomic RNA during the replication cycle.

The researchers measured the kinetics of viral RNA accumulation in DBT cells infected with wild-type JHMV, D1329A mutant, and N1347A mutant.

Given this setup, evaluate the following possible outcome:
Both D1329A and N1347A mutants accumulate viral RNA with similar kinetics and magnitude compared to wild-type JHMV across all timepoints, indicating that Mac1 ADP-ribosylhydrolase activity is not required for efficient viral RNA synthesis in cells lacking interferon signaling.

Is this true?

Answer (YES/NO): NO